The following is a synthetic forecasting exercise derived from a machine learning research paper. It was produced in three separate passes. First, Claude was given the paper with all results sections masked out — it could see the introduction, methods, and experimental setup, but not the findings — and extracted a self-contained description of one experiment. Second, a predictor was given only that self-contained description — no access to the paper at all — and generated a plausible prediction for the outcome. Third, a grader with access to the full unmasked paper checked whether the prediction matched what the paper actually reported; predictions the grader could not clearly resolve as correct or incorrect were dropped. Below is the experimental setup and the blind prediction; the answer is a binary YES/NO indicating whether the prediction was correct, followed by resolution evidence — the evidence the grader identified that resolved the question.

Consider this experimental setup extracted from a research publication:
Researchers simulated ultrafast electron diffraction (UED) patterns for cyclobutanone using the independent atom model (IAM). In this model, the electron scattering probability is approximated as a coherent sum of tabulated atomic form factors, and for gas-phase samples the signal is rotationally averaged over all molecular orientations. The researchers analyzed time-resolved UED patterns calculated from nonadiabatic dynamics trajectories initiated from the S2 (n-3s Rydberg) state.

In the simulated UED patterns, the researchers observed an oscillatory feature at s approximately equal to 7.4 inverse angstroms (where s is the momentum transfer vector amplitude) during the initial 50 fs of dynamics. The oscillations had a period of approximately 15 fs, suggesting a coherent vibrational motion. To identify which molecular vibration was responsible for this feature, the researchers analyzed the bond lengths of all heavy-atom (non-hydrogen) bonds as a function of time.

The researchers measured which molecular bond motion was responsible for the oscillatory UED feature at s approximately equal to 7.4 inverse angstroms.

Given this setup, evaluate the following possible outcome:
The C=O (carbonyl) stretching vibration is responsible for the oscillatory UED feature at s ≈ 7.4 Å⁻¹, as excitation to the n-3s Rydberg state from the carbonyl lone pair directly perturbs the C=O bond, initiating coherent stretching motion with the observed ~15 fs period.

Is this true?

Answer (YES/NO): YES